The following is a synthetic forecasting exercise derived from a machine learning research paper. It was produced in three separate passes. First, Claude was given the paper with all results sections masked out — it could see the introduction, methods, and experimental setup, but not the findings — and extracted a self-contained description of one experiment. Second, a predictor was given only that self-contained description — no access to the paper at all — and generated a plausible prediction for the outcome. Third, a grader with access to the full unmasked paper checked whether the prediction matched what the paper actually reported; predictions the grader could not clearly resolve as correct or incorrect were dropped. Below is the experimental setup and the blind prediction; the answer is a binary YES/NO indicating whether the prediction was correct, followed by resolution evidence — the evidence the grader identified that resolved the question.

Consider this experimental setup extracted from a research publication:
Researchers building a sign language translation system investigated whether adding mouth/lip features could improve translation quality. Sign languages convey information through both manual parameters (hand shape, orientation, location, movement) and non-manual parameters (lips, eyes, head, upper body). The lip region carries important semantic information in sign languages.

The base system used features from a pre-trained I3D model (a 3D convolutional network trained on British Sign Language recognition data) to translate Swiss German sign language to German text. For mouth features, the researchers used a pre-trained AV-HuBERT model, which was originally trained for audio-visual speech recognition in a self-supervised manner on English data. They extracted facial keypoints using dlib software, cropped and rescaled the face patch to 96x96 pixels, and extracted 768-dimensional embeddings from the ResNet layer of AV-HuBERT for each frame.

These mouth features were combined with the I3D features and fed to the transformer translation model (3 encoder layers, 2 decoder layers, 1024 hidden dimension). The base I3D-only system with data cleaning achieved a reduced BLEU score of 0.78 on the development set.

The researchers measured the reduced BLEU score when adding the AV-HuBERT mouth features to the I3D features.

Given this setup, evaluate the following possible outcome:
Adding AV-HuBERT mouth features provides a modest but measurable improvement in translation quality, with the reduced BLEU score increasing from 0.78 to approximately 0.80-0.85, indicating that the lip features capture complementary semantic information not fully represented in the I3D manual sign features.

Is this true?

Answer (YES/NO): NO